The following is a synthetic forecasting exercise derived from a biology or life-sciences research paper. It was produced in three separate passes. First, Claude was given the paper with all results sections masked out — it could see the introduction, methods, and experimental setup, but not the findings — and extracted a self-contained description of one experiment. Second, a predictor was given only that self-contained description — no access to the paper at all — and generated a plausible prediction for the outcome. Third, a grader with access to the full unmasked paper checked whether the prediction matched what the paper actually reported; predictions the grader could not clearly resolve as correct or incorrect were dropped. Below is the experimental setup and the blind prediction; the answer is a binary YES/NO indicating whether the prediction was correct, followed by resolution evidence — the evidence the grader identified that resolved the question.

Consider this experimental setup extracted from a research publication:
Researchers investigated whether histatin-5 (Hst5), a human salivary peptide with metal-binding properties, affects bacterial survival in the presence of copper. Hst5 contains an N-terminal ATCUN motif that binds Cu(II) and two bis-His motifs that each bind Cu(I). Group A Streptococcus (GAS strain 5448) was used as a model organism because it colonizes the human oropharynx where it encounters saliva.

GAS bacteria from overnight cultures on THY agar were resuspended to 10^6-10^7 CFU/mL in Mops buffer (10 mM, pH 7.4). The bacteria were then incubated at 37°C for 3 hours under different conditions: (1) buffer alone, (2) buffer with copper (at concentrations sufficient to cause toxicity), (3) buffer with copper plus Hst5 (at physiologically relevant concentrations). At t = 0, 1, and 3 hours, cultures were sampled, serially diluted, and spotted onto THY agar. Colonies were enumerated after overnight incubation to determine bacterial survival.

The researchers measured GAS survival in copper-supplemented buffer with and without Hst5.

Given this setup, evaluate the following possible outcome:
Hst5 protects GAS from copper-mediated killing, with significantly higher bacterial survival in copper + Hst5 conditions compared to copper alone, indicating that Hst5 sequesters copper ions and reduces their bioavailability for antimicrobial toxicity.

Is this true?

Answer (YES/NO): NO